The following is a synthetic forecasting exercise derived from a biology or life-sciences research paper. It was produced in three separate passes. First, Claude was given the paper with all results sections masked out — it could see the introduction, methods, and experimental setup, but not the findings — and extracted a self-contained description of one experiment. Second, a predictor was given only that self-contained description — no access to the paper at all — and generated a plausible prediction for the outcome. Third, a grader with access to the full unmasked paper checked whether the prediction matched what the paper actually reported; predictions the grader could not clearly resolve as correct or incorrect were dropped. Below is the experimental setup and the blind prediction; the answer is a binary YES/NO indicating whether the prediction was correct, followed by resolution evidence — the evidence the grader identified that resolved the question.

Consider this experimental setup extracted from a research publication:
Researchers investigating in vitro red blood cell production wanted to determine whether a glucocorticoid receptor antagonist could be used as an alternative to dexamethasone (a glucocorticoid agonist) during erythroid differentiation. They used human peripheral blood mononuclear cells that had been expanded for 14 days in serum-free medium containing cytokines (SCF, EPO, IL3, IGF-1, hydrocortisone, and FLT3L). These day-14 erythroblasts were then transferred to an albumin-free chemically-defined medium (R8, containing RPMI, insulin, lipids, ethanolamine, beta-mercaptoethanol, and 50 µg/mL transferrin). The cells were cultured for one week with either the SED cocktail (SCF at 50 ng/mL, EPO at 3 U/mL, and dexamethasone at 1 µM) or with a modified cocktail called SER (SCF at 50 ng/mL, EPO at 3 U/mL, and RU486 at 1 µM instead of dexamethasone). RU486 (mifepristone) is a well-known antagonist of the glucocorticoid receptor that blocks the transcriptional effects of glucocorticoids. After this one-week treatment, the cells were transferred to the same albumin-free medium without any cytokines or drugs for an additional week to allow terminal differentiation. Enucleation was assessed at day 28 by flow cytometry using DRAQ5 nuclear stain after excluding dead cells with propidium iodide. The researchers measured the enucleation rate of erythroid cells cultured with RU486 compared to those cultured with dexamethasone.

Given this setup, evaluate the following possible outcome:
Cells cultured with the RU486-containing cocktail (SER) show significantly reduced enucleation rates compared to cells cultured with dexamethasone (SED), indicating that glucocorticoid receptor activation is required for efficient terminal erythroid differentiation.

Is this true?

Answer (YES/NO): NO